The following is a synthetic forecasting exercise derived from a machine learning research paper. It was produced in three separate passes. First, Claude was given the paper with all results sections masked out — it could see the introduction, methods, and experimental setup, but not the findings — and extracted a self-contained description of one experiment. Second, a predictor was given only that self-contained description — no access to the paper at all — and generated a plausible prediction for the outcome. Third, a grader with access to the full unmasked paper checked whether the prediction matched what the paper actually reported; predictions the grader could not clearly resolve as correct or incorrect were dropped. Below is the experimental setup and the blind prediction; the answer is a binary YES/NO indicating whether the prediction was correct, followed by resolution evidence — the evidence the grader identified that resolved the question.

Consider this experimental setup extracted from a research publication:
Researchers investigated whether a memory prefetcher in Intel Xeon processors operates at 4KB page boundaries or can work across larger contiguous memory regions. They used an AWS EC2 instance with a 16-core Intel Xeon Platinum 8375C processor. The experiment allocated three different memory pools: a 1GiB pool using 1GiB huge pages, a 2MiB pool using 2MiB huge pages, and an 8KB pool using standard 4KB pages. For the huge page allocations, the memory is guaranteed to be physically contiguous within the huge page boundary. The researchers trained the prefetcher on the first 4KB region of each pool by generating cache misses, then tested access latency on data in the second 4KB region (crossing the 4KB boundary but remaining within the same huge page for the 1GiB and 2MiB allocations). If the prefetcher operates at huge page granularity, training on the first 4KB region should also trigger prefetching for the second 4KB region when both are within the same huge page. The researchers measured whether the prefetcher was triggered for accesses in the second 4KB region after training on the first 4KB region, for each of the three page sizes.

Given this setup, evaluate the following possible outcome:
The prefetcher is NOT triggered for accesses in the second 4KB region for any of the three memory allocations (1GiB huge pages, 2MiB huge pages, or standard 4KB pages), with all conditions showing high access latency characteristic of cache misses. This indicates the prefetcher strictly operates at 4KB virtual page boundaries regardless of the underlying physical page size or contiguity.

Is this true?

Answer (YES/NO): YES